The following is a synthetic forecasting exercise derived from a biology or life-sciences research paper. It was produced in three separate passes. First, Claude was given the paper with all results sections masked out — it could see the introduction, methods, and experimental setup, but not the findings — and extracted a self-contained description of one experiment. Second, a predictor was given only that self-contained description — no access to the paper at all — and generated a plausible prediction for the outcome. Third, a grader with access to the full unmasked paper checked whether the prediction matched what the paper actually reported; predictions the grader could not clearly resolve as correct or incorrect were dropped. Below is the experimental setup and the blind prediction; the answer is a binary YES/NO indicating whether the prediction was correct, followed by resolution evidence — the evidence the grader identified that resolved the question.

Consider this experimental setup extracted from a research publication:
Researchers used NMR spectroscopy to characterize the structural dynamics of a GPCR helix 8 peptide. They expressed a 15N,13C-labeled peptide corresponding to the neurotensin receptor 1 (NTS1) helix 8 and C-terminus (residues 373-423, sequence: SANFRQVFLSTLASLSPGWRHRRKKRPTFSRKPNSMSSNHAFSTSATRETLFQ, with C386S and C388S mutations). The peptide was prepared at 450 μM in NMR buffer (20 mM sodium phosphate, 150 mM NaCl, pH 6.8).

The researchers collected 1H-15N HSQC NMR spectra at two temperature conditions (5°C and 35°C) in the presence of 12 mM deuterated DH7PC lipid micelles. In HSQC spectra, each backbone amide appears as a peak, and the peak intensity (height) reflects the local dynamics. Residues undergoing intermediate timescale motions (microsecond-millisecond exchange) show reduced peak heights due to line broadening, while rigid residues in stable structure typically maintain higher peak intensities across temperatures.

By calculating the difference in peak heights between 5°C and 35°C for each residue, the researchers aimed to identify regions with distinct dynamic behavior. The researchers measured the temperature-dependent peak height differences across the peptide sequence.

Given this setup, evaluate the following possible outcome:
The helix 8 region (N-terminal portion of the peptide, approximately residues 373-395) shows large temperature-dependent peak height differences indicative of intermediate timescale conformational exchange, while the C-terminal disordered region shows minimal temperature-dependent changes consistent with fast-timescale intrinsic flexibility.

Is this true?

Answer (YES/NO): NO